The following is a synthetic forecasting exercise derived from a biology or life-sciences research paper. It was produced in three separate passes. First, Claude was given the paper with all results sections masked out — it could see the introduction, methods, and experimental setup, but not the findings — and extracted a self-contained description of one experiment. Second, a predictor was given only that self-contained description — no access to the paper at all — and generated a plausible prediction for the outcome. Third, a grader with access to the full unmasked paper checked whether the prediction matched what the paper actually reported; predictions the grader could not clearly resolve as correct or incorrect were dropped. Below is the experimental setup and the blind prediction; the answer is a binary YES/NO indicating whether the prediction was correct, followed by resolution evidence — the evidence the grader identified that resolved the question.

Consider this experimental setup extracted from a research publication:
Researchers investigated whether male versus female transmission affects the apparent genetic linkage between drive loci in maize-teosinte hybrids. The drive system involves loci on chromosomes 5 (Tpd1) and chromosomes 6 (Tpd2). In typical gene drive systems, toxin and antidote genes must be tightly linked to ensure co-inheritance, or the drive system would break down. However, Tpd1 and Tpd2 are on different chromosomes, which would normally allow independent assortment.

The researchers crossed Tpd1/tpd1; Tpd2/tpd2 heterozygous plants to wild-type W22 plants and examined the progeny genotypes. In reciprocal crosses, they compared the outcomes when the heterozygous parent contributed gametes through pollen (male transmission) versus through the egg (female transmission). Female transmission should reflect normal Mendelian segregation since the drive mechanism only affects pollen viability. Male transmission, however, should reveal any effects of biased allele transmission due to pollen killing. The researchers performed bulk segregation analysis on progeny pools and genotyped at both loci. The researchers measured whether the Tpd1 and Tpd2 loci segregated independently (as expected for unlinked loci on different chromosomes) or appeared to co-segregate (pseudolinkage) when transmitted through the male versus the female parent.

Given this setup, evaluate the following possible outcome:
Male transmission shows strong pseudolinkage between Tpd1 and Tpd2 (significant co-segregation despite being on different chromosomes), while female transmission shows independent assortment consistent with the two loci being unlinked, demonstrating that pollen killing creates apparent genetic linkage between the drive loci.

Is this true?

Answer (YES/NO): YES